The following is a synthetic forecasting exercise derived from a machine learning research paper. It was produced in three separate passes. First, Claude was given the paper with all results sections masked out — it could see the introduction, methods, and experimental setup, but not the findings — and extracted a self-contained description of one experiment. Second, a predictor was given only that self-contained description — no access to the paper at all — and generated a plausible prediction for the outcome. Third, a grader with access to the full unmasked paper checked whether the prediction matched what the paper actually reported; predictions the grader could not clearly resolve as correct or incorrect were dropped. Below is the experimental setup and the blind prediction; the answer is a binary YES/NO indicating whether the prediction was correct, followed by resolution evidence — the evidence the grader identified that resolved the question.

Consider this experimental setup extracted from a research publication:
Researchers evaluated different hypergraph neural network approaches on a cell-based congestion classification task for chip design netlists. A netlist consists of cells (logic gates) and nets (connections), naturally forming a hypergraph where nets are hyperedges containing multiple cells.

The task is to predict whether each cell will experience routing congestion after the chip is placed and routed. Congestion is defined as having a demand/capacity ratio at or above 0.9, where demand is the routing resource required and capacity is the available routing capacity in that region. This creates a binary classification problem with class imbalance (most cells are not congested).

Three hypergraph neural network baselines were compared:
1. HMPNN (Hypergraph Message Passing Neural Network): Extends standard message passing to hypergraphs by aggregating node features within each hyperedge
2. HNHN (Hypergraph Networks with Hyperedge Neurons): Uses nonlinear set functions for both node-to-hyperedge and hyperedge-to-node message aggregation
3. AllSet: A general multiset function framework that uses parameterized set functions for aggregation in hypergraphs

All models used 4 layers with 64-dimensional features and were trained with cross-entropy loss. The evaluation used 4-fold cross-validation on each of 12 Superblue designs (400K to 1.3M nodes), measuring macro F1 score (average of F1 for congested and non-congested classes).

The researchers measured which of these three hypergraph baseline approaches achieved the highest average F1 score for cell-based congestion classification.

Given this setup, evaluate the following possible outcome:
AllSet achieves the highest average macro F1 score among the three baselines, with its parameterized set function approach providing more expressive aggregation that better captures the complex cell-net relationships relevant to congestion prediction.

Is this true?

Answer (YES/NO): YES